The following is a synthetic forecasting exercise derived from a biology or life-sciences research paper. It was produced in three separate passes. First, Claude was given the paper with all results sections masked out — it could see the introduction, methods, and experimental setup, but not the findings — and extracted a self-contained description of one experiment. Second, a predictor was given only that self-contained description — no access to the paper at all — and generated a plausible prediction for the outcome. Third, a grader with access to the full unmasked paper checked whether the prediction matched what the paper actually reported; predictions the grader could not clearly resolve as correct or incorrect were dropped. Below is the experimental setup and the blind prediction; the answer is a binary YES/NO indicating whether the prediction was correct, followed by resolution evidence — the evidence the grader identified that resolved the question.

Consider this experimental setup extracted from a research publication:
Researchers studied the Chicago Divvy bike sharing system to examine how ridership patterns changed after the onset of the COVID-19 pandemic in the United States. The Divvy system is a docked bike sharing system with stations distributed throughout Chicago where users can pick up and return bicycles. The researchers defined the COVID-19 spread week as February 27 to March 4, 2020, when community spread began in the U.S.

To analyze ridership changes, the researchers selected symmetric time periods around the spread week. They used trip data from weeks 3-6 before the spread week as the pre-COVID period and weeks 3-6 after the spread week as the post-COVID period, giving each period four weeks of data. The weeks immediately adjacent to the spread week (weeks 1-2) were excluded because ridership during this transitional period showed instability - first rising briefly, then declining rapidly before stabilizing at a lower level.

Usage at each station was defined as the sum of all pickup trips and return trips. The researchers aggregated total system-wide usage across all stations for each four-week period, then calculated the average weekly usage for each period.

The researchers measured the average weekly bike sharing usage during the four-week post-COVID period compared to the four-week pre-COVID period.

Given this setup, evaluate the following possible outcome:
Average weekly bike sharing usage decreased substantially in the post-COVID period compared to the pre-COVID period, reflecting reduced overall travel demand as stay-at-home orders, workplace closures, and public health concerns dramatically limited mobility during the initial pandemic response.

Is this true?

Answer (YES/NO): YES